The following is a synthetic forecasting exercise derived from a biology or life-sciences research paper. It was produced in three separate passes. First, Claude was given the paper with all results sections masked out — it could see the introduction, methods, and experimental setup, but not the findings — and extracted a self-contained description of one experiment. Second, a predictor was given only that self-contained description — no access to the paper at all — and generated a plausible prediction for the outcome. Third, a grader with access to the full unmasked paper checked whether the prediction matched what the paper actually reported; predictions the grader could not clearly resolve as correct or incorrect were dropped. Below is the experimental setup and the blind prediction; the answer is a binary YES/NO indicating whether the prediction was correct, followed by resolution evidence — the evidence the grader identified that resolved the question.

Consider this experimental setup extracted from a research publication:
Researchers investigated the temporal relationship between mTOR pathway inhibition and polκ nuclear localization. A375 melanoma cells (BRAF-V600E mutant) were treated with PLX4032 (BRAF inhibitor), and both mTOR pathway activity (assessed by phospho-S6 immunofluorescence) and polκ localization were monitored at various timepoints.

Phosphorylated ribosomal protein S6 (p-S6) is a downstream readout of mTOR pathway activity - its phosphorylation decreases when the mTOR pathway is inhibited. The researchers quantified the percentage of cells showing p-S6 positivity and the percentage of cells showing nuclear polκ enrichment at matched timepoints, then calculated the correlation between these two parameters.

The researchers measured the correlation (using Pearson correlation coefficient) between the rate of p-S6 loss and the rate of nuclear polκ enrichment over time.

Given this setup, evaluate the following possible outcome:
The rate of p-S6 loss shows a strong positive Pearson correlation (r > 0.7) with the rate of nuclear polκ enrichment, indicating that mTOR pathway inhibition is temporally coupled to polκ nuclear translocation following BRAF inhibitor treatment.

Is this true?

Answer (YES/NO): NO